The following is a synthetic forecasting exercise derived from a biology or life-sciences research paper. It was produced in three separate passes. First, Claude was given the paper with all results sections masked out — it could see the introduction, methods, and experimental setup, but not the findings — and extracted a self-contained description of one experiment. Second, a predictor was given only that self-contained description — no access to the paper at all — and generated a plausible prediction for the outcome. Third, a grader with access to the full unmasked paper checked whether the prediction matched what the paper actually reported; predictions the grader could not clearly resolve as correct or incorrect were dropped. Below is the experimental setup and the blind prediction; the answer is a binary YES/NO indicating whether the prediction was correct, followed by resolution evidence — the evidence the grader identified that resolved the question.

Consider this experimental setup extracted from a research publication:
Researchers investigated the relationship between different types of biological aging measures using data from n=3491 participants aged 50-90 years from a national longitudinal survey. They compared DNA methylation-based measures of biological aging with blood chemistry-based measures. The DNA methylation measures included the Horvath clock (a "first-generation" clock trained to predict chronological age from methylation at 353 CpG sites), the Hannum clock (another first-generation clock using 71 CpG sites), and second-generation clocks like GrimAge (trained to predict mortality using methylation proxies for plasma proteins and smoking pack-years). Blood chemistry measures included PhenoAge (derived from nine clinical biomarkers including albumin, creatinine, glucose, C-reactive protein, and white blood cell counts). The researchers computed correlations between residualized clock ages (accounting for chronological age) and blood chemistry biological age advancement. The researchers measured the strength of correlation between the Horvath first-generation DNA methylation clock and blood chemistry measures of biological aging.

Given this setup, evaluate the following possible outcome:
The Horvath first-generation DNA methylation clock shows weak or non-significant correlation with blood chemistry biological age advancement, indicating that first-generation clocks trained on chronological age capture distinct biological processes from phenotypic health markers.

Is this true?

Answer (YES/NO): YES